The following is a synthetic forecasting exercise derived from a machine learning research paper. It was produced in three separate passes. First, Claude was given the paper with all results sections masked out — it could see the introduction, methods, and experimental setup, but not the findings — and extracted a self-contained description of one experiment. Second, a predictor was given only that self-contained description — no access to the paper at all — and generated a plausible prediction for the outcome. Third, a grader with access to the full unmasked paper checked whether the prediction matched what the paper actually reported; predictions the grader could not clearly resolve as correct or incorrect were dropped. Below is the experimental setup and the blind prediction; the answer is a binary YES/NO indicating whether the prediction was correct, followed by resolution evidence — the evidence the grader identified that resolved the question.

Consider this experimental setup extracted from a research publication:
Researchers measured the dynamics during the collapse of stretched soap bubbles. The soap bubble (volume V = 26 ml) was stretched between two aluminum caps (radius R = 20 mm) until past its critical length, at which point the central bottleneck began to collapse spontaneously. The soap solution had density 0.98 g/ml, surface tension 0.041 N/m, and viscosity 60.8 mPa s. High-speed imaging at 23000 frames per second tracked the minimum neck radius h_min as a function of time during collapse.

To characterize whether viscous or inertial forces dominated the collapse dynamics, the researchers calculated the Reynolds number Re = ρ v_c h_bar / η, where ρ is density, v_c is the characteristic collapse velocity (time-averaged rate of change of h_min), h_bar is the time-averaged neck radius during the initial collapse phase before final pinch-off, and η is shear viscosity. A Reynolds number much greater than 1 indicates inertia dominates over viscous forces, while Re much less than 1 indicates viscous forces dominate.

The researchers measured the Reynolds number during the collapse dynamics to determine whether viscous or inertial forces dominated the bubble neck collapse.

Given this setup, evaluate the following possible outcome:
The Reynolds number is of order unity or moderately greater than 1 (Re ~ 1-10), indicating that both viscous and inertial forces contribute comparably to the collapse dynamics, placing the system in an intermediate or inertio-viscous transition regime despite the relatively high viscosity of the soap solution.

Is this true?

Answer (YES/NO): NO